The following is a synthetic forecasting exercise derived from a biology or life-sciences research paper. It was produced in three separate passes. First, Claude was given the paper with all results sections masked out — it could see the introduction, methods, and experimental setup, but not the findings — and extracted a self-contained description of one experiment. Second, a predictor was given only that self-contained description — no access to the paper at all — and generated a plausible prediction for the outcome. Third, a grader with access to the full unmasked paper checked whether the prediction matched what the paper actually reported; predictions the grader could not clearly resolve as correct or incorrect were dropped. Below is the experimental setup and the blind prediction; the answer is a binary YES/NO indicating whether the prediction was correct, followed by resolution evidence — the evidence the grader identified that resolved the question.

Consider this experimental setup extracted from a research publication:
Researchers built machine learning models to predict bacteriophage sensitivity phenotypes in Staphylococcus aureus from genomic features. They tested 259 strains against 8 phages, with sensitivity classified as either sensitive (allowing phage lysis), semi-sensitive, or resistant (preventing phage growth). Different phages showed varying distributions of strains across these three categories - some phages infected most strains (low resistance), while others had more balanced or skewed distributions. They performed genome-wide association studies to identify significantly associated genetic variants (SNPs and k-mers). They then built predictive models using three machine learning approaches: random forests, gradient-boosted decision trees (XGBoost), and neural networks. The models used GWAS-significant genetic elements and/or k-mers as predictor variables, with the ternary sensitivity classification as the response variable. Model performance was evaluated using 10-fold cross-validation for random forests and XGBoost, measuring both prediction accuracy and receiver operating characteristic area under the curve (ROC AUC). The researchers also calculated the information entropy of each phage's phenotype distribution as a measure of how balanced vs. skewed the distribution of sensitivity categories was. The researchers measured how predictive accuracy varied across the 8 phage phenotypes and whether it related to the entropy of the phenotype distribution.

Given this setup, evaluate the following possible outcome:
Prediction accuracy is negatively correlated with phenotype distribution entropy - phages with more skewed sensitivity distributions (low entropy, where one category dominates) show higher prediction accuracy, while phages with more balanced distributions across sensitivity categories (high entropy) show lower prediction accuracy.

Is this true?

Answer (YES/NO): YES